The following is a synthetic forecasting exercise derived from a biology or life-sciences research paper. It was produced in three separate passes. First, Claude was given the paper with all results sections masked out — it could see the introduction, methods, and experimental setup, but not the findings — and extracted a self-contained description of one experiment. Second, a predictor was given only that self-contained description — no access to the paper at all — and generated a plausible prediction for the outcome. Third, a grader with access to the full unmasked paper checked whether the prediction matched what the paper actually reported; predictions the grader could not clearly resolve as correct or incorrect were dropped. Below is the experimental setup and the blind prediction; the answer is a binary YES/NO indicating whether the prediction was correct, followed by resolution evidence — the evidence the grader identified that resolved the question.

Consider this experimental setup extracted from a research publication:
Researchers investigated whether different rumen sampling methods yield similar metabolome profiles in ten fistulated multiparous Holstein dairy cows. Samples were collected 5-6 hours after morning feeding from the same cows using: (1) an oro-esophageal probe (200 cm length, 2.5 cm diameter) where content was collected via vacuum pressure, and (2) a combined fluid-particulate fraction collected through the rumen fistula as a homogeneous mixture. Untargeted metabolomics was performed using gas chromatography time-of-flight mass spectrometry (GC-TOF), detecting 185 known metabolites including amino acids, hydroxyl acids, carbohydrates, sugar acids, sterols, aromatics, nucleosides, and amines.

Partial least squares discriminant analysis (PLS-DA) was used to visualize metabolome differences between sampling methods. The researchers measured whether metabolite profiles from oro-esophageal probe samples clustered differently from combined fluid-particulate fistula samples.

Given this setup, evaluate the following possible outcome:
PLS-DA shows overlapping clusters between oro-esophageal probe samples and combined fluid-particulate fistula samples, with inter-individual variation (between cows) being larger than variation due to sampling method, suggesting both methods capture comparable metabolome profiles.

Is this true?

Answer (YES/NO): NO